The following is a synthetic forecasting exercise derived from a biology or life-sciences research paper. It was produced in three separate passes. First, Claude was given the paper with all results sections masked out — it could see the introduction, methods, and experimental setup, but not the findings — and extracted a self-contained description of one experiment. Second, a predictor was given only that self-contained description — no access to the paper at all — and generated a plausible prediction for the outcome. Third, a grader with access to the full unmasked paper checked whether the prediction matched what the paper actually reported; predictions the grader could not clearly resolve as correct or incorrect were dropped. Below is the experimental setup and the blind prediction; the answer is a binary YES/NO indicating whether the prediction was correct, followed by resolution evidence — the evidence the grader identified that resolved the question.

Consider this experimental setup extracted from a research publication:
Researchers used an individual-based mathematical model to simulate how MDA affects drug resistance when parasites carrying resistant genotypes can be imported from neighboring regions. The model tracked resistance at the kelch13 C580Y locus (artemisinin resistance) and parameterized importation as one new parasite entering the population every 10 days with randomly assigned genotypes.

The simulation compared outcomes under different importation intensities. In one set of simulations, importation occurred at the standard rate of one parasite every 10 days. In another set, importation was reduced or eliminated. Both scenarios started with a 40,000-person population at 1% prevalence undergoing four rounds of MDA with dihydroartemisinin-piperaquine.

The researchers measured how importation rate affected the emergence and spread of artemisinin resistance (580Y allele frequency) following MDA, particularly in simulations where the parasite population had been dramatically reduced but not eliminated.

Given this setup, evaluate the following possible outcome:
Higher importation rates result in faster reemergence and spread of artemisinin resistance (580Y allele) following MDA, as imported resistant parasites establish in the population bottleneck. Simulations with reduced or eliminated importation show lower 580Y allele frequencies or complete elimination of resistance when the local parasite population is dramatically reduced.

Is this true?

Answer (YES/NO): YES